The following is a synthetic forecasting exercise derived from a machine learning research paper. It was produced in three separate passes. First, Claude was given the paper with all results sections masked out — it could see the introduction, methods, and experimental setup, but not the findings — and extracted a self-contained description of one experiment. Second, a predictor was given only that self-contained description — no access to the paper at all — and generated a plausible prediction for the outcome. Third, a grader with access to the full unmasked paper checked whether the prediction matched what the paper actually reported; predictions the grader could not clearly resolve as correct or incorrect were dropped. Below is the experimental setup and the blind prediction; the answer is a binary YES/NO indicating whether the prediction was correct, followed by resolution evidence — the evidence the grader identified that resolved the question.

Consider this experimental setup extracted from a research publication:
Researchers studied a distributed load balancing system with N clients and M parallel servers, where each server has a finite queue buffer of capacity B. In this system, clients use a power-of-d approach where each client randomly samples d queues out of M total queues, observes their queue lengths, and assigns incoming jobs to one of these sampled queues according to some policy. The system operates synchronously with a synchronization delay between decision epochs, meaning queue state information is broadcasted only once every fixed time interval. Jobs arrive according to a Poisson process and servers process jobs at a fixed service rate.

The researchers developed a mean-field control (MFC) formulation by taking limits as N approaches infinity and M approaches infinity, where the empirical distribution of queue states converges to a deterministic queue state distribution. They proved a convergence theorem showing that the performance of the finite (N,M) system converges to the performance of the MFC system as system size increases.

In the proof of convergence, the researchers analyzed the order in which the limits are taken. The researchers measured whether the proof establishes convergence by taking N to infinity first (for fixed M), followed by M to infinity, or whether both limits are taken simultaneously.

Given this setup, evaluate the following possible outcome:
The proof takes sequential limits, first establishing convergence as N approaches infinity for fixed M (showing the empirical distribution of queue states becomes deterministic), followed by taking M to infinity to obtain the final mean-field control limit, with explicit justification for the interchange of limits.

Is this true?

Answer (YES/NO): NO